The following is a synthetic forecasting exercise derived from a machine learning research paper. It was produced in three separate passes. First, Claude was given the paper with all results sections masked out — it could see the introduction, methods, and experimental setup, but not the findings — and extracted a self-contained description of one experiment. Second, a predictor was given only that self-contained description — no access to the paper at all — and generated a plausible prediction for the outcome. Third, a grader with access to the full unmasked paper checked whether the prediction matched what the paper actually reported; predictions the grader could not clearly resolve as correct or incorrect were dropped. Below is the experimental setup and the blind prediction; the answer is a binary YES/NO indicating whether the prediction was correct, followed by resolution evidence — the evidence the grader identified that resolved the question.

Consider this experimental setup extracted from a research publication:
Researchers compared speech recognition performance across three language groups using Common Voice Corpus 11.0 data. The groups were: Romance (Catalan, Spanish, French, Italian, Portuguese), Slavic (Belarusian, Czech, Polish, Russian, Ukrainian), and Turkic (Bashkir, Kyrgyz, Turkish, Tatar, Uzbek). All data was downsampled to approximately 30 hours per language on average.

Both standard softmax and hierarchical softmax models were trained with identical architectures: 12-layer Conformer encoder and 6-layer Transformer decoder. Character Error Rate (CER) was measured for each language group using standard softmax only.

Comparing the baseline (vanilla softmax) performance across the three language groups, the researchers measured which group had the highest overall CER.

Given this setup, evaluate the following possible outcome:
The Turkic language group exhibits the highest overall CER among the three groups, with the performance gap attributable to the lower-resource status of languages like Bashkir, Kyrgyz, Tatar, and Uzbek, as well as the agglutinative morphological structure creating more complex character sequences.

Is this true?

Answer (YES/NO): YES